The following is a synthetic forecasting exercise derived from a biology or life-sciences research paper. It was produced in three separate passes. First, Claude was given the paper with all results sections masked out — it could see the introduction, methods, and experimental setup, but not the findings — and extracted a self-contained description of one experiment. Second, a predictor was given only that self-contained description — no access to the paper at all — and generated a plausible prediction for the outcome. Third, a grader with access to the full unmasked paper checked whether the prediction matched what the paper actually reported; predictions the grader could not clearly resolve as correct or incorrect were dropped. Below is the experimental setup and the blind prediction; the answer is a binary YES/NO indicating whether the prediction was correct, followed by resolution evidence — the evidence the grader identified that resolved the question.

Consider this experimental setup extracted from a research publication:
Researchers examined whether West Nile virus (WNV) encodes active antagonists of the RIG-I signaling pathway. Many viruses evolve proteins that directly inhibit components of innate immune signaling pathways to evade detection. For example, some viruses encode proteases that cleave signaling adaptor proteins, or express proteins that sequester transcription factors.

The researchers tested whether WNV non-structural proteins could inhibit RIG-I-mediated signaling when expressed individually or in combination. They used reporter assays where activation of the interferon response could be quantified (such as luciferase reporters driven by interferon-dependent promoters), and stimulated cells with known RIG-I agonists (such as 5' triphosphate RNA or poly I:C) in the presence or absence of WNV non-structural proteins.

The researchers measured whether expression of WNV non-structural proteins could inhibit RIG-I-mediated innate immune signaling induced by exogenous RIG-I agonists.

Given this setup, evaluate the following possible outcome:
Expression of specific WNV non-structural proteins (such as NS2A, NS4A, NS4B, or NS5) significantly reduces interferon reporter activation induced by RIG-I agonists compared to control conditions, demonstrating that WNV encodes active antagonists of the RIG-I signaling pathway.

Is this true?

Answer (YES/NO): NO